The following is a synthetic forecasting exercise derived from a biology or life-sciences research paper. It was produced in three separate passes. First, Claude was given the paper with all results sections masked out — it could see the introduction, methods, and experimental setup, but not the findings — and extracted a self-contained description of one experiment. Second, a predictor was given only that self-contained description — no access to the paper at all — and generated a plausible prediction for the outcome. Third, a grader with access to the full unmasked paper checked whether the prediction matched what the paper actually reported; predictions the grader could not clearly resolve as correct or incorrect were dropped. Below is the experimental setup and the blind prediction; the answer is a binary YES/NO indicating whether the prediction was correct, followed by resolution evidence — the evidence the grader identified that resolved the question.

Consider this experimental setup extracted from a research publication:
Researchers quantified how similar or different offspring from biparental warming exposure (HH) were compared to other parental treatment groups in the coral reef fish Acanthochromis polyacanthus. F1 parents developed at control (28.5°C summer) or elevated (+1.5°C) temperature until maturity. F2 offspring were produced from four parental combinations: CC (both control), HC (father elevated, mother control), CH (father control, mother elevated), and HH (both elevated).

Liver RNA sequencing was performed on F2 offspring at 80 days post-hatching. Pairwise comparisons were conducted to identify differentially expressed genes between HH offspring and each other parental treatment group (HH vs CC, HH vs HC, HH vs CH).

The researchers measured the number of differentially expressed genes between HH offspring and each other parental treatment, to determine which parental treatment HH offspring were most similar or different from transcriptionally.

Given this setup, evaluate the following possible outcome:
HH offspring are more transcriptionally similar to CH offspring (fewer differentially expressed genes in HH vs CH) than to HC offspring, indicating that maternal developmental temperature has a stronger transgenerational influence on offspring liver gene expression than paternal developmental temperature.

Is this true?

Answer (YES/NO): NO